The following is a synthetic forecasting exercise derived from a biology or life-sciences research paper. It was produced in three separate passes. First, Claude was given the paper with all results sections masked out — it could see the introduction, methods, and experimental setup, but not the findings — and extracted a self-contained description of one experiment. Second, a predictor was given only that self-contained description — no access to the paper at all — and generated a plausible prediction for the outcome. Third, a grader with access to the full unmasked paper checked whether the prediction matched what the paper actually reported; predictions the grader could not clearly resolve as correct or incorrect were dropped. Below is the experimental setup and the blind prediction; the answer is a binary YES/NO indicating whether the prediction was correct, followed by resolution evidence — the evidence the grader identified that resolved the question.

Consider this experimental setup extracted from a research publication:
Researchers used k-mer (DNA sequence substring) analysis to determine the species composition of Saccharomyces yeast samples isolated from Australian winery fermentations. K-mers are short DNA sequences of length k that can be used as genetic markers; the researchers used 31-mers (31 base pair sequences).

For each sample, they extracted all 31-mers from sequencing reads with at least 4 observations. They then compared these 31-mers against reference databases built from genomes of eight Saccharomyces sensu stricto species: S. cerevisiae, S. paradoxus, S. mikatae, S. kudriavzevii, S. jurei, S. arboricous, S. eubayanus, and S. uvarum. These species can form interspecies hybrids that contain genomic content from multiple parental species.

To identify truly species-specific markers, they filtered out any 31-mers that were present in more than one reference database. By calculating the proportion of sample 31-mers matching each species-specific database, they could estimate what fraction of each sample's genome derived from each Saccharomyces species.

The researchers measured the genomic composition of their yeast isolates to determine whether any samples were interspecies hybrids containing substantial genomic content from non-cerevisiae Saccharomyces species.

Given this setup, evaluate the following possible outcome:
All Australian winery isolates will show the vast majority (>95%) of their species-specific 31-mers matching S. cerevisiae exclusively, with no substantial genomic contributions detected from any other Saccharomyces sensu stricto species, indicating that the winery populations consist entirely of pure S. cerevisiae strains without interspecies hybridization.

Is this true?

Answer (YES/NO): YES